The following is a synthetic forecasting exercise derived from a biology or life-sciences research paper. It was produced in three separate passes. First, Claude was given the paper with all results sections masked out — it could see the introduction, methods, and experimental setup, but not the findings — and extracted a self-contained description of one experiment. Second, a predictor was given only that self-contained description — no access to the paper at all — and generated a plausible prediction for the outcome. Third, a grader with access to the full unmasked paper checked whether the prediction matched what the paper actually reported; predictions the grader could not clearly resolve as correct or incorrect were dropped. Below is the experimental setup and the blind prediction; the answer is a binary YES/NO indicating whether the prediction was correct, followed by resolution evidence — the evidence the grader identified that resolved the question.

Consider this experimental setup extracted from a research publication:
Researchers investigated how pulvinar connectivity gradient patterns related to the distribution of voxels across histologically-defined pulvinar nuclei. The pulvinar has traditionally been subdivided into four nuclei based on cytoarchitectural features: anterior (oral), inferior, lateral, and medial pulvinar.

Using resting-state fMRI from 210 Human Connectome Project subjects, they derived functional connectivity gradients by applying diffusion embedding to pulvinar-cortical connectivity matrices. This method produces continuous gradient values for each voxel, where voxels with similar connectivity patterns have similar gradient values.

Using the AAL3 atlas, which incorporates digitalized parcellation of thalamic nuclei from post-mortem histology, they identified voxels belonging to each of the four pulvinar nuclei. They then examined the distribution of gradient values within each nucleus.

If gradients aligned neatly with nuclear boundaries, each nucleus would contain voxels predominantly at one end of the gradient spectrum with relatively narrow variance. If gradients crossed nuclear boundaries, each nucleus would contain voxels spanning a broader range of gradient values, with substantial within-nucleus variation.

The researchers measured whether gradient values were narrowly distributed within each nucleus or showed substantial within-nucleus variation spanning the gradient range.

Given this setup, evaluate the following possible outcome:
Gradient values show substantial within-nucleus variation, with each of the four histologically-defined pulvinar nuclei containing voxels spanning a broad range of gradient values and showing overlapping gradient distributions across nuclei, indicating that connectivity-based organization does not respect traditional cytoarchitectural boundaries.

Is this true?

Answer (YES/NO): YES